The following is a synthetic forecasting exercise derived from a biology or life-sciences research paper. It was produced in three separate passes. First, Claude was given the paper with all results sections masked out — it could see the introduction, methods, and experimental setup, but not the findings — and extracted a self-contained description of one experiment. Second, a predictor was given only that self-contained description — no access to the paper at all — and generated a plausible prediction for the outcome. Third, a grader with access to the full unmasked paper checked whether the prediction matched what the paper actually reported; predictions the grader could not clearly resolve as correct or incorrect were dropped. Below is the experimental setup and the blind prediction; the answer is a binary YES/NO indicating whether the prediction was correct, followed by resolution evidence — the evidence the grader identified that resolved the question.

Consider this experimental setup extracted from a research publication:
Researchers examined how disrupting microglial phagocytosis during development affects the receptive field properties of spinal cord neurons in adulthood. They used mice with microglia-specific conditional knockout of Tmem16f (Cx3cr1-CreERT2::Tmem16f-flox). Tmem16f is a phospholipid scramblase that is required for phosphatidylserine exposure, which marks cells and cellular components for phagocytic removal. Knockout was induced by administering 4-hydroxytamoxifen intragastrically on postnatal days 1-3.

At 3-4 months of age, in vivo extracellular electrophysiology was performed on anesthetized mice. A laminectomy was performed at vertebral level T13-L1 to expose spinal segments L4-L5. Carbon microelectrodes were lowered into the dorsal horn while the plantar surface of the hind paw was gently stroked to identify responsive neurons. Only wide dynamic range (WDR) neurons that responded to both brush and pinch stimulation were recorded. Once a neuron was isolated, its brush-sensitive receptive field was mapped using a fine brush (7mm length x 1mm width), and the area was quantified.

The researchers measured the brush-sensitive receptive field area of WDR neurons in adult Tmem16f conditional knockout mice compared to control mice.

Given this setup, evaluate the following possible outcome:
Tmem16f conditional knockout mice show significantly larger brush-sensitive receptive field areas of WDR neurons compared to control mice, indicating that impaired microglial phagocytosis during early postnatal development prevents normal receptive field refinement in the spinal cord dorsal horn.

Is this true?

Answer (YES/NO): YES